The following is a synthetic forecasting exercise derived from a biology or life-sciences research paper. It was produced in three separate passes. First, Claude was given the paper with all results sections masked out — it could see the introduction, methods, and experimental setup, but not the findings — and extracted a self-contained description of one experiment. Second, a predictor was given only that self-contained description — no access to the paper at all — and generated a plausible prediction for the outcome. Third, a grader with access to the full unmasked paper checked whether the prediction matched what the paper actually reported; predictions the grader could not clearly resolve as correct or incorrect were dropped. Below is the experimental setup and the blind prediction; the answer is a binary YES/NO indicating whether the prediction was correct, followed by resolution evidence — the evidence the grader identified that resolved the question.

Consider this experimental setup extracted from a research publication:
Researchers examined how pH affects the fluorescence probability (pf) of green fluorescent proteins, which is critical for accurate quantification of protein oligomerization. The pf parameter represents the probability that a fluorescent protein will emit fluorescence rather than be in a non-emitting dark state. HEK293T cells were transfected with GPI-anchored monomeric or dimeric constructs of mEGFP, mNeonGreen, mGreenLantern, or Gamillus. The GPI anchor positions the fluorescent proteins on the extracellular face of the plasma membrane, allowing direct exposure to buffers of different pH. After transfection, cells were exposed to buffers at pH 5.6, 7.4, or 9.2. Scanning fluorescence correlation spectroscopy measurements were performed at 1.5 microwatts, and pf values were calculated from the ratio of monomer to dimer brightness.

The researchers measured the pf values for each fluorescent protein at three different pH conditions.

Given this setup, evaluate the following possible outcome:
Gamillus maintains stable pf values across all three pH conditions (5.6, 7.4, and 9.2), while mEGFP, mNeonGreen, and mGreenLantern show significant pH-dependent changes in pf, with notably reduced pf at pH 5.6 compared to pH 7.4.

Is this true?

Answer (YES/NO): NO